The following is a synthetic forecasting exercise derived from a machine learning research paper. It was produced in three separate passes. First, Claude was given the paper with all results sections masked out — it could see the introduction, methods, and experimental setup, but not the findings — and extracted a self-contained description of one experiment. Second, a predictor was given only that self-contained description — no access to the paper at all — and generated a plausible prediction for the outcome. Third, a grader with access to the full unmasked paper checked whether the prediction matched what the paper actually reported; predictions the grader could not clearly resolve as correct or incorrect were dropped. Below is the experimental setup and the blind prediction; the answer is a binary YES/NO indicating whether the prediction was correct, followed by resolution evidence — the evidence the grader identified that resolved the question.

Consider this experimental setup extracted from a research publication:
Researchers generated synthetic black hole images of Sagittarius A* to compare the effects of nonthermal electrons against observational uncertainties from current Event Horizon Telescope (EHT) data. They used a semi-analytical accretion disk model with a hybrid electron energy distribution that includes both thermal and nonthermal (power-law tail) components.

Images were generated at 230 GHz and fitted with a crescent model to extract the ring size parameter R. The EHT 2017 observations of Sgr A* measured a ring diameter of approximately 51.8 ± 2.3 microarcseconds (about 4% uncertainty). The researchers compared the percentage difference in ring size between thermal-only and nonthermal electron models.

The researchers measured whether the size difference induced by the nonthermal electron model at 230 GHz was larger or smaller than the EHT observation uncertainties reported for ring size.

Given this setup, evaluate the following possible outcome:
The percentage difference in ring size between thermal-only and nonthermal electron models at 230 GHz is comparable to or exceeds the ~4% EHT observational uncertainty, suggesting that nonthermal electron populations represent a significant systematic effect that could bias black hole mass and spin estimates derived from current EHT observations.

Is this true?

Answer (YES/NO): NO